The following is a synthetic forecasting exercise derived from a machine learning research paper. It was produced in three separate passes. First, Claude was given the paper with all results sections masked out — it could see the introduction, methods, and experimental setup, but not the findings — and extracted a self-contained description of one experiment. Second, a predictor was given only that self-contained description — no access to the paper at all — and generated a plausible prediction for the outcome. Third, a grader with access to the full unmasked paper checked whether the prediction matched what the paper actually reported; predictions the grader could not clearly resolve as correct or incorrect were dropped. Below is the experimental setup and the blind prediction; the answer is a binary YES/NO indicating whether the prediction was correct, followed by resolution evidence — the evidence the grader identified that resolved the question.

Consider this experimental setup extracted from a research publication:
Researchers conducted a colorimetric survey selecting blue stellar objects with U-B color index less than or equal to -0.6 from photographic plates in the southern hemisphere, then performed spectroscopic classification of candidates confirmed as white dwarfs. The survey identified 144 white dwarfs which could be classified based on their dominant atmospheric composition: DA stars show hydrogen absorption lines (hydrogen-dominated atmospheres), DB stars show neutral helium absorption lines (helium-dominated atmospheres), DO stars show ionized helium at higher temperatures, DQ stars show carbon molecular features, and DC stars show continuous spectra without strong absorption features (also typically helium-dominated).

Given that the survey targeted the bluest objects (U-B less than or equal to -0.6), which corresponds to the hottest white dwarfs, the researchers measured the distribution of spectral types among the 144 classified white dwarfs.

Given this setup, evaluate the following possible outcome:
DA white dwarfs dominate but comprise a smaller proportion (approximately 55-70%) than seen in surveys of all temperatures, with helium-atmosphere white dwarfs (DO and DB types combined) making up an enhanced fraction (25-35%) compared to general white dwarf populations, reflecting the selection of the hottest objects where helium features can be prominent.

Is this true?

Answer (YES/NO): NO